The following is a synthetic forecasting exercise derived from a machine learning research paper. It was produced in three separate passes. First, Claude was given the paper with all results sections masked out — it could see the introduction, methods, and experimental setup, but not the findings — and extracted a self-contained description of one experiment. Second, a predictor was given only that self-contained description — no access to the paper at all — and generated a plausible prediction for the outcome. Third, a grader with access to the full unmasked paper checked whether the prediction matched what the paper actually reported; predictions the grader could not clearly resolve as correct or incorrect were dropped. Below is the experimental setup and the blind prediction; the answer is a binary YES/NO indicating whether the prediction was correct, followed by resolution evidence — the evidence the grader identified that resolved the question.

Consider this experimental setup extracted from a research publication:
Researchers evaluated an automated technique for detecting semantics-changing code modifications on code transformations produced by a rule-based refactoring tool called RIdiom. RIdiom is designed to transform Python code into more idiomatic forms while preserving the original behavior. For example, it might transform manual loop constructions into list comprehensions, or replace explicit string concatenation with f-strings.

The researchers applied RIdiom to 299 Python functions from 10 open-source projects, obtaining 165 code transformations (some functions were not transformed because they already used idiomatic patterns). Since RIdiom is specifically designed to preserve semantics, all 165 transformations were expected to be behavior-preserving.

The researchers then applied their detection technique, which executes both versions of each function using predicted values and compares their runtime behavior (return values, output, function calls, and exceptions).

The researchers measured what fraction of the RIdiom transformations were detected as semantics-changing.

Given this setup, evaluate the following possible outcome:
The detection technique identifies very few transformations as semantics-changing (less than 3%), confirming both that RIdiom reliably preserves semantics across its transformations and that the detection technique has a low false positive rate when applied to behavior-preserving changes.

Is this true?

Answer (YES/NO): NO